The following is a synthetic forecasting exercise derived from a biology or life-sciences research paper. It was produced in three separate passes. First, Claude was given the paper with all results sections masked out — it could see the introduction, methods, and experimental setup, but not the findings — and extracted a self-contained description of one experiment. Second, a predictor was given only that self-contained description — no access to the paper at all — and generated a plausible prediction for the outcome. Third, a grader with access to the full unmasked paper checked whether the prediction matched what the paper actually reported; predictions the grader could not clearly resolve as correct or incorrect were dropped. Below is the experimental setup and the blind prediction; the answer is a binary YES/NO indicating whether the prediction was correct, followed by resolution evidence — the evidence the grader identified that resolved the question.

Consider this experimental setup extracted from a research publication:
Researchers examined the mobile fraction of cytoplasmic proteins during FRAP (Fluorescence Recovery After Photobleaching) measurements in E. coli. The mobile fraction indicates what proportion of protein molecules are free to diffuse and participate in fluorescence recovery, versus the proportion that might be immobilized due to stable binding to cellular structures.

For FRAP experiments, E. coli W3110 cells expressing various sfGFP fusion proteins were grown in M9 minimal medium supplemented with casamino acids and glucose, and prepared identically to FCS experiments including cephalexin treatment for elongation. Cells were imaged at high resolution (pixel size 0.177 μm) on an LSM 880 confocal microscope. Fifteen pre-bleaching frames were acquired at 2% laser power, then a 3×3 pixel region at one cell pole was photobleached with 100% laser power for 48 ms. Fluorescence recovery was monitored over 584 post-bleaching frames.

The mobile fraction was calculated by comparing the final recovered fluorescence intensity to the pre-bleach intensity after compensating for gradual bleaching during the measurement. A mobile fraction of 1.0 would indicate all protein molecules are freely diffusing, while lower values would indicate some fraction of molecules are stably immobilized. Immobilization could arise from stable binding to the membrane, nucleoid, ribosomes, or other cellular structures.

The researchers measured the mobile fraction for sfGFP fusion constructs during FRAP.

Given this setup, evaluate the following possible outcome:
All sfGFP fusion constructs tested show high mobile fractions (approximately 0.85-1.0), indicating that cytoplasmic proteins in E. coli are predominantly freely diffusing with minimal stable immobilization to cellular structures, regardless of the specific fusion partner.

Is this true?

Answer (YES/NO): YES